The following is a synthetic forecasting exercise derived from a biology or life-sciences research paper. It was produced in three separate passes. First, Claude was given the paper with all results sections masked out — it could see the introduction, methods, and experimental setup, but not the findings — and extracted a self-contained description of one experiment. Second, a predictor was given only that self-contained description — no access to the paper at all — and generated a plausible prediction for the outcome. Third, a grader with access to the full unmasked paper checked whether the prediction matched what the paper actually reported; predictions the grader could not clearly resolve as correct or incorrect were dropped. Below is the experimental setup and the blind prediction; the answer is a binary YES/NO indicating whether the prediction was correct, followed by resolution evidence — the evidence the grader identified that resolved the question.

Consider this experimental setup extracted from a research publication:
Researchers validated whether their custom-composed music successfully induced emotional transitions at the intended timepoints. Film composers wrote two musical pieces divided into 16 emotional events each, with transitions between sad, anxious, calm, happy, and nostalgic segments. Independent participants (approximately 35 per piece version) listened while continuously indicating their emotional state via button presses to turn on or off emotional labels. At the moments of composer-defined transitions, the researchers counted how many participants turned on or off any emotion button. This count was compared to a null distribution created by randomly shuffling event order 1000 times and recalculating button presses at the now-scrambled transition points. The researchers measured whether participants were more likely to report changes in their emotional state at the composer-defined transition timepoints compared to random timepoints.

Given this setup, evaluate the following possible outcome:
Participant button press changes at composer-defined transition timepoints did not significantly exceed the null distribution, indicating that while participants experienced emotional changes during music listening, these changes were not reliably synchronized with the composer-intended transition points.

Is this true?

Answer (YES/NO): NO